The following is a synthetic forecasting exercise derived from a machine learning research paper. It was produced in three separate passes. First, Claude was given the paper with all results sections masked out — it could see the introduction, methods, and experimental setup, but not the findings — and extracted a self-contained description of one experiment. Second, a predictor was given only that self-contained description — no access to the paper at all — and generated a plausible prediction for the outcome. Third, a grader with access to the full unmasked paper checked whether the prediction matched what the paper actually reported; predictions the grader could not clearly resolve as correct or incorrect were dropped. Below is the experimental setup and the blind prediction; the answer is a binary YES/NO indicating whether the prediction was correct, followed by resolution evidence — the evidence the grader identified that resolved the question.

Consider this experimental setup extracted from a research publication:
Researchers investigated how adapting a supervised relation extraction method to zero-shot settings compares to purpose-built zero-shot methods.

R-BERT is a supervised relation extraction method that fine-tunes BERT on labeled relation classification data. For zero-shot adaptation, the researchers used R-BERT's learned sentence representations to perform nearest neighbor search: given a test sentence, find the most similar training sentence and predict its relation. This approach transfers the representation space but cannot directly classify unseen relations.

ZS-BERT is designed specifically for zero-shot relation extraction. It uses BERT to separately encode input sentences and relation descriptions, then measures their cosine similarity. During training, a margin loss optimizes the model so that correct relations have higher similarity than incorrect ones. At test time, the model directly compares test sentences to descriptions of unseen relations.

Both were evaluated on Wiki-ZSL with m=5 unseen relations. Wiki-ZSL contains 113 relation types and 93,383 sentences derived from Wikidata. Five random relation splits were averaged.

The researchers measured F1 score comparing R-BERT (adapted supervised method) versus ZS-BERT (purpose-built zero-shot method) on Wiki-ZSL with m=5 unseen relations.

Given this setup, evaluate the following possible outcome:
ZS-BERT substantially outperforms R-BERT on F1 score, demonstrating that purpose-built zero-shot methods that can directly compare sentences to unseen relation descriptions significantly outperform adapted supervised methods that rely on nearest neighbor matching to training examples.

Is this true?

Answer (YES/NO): YES